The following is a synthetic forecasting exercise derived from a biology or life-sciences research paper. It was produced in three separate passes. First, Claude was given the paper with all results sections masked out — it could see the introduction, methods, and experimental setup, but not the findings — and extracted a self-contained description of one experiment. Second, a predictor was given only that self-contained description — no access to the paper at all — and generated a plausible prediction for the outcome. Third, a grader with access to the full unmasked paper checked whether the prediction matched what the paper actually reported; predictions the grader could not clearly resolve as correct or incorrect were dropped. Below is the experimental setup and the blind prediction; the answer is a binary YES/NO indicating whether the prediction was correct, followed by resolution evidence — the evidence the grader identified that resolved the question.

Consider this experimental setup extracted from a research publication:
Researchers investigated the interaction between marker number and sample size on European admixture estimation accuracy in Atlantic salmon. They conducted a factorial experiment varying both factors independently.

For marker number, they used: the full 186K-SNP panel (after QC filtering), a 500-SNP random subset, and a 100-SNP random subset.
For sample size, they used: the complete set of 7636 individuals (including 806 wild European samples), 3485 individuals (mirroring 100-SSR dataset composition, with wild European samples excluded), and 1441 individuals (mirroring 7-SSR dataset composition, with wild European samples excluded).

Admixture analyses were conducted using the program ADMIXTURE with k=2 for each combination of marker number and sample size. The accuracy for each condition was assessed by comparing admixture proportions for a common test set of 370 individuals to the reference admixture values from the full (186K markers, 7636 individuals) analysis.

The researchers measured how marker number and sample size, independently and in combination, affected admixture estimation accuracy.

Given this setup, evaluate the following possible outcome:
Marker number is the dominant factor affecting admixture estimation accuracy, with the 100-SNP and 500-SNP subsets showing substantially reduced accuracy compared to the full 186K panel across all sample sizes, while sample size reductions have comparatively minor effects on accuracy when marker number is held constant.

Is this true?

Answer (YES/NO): NO